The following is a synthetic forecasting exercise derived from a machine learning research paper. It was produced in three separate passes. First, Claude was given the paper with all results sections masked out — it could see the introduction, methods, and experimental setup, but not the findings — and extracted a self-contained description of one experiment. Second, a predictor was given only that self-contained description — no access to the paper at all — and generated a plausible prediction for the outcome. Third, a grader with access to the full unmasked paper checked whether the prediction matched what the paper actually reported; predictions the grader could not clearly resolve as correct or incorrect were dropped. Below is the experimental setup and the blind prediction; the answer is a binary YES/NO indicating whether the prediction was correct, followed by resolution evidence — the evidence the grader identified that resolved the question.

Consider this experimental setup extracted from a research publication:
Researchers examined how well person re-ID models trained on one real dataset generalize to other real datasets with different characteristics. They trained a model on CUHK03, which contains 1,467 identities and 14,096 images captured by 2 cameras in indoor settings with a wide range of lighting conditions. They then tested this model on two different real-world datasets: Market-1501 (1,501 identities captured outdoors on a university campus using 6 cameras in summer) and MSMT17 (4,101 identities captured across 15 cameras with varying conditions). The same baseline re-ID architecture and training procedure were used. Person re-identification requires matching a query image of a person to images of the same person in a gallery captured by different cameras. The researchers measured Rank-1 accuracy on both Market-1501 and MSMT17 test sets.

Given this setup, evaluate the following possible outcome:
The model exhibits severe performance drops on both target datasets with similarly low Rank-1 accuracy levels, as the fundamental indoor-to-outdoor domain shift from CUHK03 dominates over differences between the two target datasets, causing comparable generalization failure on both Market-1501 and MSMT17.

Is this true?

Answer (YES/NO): NO